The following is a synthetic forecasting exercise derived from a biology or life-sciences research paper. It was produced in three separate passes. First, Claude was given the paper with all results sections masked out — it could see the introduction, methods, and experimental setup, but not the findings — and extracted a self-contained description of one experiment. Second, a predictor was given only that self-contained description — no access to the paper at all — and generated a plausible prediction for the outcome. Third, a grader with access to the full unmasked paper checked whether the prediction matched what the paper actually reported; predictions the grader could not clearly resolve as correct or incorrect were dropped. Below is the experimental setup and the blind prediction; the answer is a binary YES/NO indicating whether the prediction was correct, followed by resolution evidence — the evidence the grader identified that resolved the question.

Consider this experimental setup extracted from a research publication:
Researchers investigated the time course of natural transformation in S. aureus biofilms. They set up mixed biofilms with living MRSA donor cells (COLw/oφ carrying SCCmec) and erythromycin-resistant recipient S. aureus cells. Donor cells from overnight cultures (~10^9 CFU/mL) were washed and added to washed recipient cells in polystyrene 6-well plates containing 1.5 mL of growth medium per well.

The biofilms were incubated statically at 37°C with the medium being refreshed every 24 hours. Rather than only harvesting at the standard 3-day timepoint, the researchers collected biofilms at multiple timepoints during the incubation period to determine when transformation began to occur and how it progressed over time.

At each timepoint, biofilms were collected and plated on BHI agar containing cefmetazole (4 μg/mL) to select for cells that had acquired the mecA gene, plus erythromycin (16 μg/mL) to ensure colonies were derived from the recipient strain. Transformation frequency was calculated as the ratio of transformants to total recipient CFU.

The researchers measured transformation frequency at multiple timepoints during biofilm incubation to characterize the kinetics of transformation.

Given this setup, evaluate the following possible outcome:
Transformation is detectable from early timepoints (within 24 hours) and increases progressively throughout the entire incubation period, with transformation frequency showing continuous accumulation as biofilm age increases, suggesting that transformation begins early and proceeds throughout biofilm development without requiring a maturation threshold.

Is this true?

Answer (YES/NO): NO